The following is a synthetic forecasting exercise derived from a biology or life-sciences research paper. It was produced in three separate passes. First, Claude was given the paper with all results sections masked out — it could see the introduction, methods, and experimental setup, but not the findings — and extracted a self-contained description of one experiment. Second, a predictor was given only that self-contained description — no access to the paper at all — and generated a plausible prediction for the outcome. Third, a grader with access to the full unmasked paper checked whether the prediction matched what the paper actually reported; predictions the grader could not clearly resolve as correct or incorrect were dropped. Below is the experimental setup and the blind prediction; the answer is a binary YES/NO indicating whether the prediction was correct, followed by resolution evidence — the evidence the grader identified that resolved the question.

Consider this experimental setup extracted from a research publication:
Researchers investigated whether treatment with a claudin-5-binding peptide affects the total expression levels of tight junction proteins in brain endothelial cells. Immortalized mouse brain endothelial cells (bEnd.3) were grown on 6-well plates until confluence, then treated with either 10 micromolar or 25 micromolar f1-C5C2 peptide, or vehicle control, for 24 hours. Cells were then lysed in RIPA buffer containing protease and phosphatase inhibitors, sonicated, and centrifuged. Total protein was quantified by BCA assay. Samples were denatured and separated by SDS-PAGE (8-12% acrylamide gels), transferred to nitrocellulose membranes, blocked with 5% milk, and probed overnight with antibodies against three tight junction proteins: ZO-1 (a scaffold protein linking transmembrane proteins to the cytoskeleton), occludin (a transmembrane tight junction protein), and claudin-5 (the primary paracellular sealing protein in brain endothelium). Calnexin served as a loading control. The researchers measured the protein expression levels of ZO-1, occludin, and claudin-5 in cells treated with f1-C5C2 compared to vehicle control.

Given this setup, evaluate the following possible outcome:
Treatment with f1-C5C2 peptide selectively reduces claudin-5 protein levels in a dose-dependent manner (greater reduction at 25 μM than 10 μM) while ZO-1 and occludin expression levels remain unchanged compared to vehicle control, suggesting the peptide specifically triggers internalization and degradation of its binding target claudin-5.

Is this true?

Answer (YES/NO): NO